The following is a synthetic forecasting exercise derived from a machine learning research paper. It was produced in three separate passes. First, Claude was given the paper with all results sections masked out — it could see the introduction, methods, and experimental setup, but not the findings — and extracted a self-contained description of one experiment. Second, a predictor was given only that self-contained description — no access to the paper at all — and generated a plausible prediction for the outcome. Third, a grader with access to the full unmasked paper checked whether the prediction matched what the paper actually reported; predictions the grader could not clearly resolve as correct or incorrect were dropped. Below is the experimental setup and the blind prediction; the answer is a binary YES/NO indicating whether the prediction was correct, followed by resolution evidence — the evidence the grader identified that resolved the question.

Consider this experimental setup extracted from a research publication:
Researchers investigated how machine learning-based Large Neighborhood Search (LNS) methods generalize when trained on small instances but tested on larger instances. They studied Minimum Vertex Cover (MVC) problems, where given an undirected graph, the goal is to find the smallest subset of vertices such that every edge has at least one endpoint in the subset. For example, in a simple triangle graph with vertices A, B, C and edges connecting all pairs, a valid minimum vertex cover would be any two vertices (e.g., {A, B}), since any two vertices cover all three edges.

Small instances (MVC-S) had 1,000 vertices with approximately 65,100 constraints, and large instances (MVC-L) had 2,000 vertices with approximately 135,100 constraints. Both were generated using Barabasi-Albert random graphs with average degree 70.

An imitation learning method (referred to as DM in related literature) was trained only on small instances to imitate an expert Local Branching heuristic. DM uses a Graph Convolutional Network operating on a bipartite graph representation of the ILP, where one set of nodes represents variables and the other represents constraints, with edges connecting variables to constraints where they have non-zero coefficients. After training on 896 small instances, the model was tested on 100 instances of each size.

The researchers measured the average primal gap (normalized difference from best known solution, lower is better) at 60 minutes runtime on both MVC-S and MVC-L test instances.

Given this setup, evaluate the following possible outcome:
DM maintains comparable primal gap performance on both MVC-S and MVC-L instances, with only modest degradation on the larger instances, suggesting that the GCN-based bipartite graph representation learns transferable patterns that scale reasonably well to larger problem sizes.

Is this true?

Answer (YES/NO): NO